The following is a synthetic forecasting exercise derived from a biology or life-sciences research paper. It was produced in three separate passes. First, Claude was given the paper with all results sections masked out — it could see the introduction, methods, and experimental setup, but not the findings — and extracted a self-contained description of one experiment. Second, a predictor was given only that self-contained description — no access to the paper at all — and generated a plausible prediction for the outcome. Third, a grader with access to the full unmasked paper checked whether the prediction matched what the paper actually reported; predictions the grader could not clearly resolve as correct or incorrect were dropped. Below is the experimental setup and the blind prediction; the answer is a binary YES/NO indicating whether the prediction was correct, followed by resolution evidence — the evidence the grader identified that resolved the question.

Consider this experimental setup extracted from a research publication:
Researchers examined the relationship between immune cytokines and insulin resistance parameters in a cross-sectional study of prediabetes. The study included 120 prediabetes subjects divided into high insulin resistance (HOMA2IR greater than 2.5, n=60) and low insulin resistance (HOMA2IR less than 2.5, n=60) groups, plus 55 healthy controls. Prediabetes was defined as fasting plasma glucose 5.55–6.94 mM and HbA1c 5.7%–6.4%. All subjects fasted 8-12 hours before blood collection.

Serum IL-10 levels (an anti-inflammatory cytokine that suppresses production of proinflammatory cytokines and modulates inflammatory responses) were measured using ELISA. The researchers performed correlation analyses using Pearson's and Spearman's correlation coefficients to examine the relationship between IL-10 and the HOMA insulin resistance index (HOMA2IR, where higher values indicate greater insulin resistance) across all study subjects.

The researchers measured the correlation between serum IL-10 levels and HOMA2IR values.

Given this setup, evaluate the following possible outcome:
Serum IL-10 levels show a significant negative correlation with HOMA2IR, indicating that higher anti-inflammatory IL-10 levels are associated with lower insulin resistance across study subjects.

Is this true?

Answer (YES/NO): NO